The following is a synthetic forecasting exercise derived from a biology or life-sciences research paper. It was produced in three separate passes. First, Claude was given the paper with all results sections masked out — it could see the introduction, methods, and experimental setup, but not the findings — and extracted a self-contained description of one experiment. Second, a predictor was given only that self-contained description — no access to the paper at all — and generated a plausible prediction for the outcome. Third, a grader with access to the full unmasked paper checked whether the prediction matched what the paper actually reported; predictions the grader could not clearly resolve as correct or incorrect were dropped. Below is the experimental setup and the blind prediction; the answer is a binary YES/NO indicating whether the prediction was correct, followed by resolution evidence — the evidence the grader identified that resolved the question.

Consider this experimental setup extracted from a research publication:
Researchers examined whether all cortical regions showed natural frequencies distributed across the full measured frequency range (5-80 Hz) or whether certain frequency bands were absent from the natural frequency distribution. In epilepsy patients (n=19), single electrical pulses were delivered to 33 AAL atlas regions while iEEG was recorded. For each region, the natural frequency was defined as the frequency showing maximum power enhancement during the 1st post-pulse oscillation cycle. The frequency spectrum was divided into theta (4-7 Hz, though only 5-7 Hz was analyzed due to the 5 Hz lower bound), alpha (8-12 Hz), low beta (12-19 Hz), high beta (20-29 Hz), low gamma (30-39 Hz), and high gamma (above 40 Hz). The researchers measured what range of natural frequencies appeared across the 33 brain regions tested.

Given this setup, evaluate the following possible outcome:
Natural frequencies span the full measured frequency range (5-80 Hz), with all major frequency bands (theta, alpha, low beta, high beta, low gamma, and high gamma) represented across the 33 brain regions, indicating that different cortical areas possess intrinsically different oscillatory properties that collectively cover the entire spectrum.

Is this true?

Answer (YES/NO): NO